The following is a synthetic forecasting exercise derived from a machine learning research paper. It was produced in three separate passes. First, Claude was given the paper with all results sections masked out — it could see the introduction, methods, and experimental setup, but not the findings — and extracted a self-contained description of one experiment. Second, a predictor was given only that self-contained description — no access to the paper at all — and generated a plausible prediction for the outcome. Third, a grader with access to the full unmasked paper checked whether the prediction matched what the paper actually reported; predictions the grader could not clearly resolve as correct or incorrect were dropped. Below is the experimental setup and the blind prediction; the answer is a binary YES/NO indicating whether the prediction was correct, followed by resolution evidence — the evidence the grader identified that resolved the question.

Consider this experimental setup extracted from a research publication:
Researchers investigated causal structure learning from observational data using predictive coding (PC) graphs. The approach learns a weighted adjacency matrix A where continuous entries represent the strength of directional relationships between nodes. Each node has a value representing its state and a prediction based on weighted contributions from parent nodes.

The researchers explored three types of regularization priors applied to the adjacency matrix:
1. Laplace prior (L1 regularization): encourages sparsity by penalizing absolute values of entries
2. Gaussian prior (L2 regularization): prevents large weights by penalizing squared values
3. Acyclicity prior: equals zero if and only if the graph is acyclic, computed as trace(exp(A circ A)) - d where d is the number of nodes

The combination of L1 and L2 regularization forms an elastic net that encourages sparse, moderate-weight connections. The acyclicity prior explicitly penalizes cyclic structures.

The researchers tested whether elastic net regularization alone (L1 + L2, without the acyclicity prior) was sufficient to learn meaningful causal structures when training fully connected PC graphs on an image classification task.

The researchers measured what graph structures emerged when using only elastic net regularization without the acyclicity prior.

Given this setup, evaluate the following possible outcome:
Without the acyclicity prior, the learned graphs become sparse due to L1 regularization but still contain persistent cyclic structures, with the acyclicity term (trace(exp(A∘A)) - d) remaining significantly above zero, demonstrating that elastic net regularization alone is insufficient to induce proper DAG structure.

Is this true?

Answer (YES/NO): NO